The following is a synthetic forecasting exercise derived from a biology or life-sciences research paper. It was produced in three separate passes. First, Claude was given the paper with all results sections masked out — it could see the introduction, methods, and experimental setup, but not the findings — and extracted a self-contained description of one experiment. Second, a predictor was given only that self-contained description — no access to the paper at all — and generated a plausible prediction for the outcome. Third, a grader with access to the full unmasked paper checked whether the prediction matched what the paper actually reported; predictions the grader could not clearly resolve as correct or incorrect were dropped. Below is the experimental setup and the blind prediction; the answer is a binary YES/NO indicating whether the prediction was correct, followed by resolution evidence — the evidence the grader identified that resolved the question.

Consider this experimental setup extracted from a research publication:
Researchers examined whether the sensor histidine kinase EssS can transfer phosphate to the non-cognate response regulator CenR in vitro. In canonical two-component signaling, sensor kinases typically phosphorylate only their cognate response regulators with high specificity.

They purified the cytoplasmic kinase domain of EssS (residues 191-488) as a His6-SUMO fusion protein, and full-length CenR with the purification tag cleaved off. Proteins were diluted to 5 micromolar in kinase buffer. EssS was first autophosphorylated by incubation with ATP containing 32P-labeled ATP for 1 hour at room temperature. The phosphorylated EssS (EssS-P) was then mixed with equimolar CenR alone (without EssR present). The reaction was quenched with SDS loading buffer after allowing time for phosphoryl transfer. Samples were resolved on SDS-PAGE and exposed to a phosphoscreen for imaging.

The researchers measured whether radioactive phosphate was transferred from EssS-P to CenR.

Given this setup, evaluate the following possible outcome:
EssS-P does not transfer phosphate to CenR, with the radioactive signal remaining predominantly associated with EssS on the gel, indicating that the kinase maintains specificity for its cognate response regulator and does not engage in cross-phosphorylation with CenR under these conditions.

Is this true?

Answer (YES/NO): YES